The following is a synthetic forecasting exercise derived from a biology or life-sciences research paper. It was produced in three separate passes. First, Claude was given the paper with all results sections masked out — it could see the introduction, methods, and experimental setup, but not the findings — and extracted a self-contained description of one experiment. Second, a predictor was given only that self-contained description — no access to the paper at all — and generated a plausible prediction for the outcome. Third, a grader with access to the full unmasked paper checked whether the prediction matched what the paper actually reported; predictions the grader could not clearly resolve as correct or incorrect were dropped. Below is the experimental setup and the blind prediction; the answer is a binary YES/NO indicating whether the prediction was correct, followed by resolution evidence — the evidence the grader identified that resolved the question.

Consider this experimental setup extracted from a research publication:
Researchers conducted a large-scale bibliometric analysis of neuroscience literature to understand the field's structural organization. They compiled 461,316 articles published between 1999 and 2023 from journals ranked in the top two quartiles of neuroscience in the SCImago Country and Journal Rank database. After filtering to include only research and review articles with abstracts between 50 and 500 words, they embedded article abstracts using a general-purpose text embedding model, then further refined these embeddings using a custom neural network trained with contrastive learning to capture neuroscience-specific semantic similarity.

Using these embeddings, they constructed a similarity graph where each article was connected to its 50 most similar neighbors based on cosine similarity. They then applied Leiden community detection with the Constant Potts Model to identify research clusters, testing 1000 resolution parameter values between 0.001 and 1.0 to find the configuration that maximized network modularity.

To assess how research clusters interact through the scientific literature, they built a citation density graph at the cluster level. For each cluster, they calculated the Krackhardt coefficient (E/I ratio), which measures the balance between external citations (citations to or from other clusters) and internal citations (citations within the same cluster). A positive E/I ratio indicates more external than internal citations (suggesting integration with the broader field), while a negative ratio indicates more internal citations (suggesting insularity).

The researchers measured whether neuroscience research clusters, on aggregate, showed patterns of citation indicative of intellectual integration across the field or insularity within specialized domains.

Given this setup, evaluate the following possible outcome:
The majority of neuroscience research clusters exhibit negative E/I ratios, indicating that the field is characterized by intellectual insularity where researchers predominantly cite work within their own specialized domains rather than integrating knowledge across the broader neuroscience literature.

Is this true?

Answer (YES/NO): NO